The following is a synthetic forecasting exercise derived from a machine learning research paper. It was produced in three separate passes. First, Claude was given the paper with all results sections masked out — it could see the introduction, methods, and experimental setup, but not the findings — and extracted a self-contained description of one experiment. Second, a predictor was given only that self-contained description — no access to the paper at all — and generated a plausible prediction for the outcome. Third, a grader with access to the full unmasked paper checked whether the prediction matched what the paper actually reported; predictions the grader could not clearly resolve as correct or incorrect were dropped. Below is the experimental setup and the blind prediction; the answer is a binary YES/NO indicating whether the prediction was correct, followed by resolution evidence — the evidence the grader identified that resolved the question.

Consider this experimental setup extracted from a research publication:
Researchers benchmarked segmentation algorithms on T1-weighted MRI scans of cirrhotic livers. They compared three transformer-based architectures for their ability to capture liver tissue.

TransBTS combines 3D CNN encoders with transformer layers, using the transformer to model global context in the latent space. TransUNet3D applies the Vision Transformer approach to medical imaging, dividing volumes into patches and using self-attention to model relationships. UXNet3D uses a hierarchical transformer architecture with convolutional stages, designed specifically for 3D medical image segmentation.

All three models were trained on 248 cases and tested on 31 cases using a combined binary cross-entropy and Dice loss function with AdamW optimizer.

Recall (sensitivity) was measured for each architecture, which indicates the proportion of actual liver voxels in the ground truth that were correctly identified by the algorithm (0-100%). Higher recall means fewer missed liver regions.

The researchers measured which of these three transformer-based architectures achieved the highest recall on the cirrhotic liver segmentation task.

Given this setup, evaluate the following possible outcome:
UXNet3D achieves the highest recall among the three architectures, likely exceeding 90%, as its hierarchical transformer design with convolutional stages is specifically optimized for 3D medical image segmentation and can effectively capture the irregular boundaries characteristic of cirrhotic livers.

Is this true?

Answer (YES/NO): YES